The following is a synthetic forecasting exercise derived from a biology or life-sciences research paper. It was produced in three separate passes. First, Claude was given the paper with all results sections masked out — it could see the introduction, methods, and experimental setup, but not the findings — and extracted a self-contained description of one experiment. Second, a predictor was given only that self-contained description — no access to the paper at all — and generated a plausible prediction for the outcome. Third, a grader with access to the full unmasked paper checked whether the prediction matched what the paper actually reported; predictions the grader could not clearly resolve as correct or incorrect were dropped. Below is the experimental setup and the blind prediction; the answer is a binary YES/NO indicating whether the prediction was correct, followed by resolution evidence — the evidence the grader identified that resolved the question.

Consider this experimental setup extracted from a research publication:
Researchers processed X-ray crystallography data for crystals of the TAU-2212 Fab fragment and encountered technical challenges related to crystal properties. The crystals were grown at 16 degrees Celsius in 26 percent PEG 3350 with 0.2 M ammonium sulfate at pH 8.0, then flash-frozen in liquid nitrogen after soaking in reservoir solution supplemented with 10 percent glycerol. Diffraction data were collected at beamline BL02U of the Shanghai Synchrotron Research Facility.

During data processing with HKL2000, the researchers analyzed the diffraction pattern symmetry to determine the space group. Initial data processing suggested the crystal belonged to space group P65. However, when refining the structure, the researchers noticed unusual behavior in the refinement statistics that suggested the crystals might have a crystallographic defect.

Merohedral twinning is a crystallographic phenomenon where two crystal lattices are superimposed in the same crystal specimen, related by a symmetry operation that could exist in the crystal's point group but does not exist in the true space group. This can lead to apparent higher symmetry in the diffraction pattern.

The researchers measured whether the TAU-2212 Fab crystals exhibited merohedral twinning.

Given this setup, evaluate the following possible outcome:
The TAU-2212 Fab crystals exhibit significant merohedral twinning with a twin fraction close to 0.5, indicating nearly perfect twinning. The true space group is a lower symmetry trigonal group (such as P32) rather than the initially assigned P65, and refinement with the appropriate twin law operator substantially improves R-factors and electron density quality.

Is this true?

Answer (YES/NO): NO